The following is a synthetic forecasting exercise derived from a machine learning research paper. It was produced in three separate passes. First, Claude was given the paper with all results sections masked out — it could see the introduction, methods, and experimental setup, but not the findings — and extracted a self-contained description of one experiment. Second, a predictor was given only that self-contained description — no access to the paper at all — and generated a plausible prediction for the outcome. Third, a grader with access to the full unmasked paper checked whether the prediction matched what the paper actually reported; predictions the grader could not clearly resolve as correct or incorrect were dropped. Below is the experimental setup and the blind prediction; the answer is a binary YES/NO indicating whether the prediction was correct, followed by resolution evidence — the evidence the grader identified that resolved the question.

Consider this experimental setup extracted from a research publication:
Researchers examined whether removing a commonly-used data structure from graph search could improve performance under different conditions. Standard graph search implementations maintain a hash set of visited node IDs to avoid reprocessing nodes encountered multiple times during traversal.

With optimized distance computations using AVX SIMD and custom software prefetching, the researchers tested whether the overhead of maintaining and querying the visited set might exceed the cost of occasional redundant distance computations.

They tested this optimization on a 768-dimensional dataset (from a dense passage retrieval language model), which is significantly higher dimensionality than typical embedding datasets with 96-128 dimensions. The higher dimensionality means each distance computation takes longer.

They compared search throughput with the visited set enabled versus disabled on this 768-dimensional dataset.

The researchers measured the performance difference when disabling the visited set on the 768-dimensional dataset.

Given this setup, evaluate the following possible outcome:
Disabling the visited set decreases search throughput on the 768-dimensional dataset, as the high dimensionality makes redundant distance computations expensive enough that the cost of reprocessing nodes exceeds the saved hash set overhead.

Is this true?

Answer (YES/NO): NO